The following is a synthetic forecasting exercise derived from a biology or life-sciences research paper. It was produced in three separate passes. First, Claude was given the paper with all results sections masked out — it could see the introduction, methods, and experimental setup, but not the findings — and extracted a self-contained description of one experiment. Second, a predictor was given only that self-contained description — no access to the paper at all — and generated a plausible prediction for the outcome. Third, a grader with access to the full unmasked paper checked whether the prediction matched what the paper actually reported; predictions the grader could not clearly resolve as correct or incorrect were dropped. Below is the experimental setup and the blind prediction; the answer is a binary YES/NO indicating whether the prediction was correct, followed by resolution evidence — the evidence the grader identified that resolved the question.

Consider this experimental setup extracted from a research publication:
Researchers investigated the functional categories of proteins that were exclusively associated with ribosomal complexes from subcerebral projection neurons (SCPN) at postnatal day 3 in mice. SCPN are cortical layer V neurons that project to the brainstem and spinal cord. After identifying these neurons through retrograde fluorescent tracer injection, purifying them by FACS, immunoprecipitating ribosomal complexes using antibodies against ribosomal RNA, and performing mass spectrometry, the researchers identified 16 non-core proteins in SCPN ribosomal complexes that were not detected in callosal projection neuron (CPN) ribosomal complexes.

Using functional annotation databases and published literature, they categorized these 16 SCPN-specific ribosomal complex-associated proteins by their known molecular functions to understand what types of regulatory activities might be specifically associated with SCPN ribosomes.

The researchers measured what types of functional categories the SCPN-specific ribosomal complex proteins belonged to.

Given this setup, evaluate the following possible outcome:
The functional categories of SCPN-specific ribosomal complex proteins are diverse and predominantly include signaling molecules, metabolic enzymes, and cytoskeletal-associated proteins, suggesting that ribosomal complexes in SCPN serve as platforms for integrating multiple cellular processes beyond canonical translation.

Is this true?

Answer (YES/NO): NO